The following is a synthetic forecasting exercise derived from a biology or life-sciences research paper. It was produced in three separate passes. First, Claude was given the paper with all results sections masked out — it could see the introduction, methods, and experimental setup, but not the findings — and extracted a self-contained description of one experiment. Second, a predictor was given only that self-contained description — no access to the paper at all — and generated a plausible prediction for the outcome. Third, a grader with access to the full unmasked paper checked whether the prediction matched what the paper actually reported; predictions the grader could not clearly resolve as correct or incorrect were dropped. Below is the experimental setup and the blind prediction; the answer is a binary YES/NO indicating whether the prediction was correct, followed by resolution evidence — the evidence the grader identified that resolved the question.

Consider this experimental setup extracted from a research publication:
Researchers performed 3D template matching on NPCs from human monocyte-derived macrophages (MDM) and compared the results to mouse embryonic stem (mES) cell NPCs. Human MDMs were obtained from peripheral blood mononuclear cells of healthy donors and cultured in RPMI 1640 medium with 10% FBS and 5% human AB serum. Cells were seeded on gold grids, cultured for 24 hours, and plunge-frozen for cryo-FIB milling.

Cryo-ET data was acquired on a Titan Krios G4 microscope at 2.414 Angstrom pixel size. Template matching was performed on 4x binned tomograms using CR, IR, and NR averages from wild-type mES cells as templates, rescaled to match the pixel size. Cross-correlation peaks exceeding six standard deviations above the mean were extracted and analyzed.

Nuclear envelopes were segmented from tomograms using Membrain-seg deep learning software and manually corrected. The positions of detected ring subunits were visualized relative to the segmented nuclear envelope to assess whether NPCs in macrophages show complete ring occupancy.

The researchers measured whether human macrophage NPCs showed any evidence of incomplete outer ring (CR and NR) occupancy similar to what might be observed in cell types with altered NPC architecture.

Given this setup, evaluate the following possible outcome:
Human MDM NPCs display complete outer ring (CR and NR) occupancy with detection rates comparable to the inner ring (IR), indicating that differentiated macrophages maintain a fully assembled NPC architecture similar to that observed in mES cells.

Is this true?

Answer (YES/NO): NO